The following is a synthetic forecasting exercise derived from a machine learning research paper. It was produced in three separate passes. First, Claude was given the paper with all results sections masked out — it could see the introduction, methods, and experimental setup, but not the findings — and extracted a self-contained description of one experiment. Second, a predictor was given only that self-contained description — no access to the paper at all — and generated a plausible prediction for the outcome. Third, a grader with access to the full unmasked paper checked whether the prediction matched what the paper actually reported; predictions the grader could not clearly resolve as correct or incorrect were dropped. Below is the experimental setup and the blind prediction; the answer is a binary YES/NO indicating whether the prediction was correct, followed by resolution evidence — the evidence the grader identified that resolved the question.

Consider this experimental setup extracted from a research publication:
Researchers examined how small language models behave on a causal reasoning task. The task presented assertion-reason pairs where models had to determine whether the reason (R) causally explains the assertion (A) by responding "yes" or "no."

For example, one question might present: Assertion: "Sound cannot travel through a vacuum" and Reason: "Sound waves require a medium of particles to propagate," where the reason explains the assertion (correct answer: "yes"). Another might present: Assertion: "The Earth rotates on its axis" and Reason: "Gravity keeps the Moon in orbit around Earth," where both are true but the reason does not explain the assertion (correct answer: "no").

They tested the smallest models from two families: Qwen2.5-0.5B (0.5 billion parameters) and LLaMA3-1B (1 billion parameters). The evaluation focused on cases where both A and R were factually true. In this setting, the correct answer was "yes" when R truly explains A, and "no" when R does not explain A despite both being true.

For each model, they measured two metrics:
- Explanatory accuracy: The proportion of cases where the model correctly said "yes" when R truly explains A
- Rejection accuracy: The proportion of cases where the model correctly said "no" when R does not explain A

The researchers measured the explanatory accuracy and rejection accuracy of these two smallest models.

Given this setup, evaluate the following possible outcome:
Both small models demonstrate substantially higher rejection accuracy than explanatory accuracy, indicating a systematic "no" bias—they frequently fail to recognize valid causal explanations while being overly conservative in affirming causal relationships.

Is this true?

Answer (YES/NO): YES